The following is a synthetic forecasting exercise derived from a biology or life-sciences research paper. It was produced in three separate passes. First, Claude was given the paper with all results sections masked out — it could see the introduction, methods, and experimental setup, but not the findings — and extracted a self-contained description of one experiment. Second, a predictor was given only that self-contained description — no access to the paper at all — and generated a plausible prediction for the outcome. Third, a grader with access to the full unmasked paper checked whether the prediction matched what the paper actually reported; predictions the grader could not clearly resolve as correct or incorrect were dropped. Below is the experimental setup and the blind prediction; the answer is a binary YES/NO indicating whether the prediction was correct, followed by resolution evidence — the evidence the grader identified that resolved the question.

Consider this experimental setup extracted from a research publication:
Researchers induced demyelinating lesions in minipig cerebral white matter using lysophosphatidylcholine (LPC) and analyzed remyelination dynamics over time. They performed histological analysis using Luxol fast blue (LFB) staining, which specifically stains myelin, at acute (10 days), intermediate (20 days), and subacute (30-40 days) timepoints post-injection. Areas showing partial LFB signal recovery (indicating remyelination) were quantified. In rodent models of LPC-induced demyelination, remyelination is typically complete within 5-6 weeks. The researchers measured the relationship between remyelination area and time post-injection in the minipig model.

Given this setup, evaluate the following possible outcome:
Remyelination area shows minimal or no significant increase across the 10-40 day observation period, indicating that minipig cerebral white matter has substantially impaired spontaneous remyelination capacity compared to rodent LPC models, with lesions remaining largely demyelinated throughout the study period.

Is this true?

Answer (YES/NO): NO